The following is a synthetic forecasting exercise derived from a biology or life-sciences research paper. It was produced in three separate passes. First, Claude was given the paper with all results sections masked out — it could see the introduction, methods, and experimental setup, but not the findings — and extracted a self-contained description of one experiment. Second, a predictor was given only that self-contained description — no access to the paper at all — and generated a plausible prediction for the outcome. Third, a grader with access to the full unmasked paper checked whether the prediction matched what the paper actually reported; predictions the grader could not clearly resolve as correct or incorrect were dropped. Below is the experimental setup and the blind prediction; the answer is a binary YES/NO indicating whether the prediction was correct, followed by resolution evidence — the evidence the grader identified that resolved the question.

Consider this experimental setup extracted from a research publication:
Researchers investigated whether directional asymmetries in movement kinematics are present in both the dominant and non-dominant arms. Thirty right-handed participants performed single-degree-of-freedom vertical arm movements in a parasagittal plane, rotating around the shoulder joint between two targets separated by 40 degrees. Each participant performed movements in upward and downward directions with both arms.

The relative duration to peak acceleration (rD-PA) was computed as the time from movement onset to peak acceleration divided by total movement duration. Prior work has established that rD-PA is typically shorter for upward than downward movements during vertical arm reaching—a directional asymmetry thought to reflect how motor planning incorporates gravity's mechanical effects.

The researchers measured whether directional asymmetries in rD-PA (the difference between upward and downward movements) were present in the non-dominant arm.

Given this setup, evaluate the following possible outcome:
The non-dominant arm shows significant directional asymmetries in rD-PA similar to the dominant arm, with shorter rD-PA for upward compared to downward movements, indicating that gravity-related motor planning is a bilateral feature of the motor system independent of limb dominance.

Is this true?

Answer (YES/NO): NO